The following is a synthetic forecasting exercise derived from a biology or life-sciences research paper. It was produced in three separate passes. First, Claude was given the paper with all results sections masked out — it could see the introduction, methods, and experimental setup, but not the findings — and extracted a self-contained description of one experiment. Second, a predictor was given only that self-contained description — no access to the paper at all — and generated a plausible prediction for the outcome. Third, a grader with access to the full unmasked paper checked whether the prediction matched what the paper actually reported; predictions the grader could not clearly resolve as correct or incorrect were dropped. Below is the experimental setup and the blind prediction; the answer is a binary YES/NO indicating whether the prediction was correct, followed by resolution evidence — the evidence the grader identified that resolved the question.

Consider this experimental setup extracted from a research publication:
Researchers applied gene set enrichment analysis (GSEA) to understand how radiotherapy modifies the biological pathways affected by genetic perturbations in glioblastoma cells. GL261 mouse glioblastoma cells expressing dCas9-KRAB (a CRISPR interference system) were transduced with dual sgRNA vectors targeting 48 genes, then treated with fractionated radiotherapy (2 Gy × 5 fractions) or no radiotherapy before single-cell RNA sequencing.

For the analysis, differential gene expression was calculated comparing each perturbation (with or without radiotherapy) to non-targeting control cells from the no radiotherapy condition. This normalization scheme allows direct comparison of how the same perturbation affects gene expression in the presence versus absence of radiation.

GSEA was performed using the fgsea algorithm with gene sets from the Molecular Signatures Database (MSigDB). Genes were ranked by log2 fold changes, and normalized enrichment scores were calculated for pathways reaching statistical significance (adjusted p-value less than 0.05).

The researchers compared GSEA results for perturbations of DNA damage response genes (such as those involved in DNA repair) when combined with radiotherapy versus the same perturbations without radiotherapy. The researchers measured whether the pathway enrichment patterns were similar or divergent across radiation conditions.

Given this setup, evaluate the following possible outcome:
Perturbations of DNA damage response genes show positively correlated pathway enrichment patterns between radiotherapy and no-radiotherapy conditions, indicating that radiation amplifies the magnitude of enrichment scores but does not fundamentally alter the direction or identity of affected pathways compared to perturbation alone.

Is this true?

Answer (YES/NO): NO